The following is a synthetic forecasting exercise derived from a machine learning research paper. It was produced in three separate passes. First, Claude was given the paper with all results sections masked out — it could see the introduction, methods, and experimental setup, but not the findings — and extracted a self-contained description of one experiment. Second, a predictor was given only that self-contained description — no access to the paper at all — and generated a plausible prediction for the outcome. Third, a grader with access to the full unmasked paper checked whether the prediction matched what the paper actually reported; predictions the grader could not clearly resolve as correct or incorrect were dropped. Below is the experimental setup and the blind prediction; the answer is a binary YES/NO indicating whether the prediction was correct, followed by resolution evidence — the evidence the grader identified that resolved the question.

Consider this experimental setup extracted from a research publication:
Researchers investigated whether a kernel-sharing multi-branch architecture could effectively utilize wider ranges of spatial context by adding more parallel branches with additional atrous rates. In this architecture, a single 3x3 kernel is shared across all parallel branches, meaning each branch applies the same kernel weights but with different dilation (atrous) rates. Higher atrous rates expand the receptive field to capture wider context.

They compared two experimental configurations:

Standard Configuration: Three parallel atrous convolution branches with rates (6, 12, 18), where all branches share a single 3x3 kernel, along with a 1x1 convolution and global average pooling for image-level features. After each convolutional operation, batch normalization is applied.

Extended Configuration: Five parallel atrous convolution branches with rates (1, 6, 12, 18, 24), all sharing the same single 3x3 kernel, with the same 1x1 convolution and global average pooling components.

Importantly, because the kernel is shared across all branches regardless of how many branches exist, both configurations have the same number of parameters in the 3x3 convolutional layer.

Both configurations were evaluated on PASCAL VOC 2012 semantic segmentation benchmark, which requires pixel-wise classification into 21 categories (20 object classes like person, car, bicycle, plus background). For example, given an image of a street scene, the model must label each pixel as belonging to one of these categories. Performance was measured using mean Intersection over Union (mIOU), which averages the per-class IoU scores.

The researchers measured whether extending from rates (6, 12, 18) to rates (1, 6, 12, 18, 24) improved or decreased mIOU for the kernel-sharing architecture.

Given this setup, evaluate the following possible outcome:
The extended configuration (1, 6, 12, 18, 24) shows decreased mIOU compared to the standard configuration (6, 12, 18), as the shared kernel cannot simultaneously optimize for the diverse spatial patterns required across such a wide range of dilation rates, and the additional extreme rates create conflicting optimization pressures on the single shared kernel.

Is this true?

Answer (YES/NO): NO